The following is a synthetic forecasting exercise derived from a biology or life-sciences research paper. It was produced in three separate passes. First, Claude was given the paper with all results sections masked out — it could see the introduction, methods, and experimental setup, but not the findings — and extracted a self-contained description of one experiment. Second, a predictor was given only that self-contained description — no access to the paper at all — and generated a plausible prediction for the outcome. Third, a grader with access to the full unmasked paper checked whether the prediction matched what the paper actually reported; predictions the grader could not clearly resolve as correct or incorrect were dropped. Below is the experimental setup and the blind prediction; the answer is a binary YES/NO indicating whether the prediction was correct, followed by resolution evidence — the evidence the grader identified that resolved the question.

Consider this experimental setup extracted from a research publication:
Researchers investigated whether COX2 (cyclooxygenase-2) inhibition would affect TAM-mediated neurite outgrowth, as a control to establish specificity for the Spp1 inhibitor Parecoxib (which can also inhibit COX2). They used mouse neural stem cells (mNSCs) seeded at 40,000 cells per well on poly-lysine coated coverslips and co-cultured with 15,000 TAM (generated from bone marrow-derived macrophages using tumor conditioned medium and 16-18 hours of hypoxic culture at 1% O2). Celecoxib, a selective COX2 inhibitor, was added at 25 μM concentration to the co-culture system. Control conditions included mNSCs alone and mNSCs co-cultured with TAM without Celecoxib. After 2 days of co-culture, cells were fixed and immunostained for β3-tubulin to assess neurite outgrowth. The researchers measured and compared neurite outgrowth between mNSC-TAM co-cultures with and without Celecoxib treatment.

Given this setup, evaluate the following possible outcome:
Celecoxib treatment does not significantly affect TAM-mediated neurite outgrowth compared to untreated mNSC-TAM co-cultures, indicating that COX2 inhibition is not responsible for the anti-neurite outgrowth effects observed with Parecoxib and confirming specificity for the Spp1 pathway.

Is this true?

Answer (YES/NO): YES